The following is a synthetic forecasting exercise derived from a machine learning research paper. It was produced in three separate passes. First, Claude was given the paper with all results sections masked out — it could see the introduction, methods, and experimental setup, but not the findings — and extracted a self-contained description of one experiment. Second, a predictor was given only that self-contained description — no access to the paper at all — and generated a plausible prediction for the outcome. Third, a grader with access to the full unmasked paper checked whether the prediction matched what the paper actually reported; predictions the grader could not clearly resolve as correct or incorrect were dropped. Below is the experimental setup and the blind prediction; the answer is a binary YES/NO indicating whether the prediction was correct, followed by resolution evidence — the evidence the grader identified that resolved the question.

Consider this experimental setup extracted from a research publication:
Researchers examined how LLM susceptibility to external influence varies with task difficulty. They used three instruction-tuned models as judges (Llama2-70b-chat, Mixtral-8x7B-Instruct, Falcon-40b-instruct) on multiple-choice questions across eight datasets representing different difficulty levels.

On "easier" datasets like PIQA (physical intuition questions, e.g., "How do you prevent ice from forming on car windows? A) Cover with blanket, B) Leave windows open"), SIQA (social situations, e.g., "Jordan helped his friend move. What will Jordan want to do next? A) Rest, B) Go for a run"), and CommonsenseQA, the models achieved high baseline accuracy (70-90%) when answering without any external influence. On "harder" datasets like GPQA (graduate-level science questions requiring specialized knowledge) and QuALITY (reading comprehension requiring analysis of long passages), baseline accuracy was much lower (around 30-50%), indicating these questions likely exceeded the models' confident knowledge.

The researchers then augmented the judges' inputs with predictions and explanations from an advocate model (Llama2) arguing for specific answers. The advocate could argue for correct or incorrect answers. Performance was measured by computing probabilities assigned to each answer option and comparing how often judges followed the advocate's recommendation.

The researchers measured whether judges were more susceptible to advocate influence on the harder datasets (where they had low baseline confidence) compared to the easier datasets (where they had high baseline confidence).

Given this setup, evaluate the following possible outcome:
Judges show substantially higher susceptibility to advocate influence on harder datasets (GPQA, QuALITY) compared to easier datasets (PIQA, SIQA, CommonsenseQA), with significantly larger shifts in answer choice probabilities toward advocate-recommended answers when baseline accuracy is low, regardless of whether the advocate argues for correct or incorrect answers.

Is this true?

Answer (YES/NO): YES